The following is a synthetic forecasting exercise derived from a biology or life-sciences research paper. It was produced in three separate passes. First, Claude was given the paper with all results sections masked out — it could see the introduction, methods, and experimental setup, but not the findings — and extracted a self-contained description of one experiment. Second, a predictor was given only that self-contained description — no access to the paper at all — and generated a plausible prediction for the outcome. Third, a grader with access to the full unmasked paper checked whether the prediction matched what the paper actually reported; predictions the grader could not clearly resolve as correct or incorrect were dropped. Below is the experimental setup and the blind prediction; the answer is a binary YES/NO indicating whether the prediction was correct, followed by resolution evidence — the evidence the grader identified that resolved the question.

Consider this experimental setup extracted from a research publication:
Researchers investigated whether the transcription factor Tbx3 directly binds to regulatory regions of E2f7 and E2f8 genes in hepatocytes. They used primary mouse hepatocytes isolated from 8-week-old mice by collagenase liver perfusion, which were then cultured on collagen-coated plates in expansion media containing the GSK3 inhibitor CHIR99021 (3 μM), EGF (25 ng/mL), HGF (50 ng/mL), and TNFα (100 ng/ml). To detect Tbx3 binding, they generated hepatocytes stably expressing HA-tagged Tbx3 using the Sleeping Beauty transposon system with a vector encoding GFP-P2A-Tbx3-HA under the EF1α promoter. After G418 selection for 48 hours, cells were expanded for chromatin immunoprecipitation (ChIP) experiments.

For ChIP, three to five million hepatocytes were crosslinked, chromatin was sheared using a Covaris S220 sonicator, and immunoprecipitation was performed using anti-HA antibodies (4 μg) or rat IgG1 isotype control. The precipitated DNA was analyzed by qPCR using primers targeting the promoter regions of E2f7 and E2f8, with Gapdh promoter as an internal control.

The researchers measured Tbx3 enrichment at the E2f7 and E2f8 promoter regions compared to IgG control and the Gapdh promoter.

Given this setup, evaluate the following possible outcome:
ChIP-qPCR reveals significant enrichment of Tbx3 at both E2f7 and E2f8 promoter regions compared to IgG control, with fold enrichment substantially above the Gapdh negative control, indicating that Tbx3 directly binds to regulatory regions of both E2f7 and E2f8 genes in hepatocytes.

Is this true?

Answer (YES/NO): YES